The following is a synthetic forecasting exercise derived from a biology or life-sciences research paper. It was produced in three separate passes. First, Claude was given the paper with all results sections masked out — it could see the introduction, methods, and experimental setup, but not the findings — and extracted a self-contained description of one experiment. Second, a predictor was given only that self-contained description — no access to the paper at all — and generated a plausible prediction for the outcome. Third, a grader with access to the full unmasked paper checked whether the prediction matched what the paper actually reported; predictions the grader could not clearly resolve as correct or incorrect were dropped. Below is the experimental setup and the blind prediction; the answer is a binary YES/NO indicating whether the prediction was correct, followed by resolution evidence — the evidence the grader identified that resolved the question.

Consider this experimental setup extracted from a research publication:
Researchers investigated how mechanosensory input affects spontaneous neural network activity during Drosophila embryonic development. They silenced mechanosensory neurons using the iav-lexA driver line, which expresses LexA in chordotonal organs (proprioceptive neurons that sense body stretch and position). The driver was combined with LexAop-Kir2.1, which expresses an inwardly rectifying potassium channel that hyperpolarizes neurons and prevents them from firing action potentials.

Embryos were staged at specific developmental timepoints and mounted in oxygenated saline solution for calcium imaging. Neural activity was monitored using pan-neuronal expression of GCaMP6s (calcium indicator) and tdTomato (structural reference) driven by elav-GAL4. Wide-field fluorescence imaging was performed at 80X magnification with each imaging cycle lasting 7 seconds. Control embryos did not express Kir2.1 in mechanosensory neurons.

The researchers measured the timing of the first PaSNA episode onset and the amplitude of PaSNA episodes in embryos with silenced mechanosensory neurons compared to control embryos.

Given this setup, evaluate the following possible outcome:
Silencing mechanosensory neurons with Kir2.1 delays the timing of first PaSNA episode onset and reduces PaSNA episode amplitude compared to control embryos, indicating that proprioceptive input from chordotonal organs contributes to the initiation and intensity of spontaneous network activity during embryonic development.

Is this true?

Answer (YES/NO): NO